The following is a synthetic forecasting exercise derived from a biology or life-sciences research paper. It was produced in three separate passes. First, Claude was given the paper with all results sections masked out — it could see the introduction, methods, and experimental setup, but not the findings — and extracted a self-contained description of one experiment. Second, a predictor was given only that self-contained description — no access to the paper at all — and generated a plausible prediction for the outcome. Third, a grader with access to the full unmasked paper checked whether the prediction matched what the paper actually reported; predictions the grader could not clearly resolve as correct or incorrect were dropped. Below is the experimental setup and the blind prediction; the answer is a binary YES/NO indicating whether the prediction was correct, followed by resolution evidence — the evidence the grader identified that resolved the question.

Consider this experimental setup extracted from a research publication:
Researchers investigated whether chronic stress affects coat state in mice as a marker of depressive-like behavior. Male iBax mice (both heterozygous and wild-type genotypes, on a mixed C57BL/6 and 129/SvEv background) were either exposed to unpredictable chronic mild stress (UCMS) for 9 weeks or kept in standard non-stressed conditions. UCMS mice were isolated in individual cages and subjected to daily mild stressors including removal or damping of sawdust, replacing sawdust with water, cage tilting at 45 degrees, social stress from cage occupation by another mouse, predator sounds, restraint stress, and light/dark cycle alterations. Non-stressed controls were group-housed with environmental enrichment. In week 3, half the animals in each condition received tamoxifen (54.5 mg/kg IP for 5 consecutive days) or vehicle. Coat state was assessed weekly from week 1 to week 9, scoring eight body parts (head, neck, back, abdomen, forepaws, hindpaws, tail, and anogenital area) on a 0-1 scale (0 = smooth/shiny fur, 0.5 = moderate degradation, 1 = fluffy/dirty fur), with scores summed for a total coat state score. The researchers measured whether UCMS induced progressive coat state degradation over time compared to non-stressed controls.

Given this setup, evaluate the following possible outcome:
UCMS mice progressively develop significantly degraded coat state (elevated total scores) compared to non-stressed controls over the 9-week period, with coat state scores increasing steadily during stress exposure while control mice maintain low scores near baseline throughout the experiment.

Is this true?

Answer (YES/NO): YES